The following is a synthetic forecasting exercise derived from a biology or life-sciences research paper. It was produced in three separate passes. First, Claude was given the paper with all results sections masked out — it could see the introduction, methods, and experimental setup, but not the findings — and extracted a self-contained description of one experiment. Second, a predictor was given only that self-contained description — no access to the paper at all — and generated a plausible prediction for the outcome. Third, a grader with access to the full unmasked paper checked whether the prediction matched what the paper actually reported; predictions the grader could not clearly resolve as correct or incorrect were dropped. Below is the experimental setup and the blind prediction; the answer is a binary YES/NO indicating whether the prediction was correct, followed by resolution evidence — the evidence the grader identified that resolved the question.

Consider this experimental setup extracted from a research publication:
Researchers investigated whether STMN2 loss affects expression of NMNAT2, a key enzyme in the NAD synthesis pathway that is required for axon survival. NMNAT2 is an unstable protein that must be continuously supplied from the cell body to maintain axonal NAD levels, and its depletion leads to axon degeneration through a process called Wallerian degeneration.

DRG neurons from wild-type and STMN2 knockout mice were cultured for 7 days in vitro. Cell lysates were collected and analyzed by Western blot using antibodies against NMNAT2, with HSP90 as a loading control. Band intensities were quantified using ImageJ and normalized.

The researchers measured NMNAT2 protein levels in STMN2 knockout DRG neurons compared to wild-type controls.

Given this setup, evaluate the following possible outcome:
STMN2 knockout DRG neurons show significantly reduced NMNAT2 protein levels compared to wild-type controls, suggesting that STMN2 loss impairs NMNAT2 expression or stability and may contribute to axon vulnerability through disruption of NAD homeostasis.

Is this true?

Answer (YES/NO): NO